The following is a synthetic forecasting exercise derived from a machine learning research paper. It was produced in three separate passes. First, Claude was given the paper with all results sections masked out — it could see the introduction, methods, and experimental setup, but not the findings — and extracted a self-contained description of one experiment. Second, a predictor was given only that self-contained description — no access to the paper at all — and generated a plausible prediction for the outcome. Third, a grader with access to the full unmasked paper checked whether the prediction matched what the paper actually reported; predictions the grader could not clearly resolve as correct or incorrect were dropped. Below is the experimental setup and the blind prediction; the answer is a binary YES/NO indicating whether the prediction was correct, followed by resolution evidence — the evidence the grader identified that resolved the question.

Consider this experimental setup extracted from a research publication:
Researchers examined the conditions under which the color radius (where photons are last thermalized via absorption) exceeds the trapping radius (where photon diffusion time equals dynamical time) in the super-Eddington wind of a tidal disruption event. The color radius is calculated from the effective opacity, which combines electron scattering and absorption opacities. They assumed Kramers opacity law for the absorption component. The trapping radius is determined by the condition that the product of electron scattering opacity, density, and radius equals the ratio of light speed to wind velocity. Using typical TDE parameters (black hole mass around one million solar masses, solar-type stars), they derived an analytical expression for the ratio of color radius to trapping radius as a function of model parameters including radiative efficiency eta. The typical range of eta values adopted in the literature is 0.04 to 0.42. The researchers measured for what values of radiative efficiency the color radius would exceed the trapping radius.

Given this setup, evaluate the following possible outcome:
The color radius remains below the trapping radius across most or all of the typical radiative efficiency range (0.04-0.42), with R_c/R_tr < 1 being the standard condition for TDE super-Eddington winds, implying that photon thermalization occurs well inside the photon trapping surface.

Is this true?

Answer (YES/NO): YES